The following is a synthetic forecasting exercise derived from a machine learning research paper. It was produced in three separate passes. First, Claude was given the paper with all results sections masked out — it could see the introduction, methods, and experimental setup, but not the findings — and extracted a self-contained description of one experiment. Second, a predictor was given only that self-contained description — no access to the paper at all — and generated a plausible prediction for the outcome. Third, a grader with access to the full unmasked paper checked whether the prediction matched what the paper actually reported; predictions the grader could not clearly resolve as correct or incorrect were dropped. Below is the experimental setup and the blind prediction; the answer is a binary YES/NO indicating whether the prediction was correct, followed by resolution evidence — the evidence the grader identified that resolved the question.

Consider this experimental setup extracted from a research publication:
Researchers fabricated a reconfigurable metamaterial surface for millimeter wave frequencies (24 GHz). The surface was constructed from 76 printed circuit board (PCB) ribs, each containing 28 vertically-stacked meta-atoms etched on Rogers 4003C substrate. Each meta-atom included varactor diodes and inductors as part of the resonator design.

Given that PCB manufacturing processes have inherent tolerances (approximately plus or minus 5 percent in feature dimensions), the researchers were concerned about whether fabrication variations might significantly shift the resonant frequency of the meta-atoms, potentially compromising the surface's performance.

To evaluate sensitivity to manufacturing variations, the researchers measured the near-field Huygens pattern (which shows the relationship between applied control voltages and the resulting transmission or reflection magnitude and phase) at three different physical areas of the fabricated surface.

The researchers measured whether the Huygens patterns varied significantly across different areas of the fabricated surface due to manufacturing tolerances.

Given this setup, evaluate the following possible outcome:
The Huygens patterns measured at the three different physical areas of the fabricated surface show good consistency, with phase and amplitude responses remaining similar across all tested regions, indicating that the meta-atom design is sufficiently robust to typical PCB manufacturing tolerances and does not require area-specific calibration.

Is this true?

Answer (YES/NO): YES